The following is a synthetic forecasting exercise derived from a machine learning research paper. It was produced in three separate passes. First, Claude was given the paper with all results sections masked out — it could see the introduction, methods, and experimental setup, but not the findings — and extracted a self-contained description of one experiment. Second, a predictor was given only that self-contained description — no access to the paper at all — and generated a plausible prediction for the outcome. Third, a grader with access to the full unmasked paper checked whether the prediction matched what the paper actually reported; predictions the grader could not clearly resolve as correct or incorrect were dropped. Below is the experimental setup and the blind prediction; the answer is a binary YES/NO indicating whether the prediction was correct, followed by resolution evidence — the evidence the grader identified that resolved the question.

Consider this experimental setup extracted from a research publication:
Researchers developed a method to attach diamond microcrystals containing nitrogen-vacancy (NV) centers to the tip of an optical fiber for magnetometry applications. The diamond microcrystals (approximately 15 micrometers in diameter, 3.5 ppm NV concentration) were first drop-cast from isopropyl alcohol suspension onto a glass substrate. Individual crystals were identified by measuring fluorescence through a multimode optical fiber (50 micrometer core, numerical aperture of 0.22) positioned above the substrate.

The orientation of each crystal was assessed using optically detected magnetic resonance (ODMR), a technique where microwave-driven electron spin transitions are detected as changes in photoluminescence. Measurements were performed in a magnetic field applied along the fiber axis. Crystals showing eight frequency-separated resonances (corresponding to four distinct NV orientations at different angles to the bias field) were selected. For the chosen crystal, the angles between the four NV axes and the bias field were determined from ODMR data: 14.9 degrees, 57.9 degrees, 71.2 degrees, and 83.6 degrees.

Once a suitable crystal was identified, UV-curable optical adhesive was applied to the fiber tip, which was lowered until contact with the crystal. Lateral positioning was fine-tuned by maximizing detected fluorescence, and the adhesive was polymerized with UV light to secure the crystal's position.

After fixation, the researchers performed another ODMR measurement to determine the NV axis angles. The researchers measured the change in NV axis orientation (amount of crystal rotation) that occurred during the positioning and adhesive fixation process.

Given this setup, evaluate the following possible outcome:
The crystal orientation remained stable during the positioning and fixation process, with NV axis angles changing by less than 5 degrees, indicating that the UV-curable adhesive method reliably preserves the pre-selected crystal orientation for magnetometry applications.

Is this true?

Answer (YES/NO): YES